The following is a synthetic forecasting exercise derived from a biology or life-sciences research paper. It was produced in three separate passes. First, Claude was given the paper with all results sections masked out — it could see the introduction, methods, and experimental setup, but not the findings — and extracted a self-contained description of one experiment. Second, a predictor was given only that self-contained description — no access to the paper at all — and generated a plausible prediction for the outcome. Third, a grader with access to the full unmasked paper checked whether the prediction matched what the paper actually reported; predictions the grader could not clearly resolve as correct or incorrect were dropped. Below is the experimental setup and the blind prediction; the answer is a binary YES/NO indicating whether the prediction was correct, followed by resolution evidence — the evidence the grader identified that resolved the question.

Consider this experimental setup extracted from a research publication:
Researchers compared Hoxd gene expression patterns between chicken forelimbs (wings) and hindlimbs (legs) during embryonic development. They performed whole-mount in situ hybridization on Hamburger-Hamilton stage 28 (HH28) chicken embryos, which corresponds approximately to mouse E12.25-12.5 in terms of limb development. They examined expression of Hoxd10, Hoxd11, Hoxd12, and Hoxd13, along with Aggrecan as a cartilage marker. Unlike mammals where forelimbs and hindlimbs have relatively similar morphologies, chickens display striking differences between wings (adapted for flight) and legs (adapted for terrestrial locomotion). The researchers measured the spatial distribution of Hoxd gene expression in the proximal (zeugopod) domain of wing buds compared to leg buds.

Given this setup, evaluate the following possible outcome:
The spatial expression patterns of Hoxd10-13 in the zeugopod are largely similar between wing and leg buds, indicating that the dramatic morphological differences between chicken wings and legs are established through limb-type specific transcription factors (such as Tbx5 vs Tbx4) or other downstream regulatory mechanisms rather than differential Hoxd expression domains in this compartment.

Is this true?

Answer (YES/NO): NO